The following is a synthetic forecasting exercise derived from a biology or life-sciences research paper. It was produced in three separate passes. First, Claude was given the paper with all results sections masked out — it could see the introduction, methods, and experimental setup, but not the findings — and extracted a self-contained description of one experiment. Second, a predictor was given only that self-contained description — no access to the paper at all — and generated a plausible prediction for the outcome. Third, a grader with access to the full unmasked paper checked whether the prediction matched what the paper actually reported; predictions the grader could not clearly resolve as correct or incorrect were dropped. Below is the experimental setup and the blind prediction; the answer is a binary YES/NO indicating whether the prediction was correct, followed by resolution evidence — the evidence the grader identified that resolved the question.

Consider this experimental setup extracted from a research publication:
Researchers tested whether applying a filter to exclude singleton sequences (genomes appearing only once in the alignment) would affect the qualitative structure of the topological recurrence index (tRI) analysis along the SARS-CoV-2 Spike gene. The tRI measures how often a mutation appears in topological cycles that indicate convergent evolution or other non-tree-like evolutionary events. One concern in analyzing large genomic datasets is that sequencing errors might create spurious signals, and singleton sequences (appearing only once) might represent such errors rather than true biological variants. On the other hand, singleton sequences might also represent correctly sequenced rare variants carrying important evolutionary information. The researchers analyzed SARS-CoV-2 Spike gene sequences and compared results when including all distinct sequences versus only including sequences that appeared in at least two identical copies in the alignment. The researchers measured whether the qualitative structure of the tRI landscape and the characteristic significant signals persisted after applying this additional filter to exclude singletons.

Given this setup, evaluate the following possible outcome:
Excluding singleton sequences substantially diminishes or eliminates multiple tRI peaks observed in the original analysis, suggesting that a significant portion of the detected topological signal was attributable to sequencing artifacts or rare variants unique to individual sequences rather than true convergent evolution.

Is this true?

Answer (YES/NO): NO